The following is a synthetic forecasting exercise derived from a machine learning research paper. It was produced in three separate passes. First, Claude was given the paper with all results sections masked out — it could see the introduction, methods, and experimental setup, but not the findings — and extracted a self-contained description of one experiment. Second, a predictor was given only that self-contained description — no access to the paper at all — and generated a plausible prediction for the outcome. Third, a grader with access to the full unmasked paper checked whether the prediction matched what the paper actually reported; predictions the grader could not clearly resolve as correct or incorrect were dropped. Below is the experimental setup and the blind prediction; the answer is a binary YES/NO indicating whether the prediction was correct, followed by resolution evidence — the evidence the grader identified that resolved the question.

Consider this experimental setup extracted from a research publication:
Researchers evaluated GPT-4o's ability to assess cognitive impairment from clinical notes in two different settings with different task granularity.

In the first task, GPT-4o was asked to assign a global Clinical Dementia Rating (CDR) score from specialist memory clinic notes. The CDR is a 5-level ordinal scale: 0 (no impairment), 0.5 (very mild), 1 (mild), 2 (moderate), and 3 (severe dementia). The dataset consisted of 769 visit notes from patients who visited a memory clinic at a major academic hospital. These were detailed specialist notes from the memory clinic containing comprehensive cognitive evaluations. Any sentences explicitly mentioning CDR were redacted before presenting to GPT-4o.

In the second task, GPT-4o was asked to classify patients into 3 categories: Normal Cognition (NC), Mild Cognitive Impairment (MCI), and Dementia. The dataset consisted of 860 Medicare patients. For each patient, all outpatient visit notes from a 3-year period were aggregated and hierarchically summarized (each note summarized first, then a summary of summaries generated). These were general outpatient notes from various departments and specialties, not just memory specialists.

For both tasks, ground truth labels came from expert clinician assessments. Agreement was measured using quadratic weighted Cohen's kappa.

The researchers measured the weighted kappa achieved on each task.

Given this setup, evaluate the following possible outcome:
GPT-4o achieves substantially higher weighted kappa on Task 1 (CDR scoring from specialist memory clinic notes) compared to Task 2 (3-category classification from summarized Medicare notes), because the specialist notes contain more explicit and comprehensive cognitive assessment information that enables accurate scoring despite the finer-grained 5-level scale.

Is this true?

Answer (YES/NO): NO